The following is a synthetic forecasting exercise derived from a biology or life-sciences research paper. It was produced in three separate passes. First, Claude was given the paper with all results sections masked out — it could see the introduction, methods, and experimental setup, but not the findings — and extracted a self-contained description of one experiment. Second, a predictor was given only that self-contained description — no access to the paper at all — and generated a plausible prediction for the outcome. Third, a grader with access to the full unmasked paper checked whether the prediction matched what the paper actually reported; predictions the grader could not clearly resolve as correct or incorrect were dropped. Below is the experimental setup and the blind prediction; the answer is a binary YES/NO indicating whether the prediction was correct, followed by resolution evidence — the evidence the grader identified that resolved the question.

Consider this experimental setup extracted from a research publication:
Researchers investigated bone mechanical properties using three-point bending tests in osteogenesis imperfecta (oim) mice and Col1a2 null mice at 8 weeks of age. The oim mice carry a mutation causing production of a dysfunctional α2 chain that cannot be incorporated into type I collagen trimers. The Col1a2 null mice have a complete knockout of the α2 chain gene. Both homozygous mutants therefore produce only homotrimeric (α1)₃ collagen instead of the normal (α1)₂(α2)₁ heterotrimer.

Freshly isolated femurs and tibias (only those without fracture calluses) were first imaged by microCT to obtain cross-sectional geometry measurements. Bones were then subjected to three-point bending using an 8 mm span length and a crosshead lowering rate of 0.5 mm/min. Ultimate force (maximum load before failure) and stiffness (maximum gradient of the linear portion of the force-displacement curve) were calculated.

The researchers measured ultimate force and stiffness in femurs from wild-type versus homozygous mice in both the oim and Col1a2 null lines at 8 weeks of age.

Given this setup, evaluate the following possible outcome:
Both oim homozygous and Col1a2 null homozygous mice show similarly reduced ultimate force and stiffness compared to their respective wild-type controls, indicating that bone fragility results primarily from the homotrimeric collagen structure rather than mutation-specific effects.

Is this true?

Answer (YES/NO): NO